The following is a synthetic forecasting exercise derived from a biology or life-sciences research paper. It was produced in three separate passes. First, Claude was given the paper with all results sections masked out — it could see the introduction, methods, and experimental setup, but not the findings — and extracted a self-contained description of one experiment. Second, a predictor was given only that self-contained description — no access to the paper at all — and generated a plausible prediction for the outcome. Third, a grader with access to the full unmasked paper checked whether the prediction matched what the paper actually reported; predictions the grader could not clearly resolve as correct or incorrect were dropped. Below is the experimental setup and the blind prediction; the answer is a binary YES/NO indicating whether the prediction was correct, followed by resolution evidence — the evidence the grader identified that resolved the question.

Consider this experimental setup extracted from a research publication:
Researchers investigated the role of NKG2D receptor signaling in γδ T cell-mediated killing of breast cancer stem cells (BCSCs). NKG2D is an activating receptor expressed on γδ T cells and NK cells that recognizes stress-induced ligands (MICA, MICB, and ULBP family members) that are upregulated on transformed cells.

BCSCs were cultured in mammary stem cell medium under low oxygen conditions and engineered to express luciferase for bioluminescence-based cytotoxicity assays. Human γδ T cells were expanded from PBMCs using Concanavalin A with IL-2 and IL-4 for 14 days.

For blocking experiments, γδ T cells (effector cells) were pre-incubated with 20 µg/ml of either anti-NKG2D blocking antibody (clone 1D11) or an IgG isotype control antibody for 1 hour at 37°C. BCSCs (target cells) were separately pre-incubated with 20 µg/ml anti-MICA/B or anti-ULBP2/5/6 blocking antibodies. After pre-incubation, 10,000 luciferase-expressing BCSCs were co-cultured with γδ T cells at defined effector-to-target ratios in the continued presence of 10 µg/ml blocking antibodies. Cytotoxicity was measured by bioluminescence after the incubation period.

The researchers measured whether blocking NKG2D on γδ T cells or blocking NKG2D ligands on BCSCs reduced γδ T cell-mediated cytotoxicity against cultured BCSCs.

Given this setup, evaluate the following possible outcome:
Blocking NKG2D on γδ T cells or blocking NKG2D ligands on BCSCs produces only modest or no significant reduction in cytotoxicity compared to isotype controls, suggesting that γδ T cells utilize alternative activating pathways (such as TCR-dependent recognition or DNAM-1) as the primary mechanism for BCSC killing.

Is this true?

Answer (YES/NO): NO